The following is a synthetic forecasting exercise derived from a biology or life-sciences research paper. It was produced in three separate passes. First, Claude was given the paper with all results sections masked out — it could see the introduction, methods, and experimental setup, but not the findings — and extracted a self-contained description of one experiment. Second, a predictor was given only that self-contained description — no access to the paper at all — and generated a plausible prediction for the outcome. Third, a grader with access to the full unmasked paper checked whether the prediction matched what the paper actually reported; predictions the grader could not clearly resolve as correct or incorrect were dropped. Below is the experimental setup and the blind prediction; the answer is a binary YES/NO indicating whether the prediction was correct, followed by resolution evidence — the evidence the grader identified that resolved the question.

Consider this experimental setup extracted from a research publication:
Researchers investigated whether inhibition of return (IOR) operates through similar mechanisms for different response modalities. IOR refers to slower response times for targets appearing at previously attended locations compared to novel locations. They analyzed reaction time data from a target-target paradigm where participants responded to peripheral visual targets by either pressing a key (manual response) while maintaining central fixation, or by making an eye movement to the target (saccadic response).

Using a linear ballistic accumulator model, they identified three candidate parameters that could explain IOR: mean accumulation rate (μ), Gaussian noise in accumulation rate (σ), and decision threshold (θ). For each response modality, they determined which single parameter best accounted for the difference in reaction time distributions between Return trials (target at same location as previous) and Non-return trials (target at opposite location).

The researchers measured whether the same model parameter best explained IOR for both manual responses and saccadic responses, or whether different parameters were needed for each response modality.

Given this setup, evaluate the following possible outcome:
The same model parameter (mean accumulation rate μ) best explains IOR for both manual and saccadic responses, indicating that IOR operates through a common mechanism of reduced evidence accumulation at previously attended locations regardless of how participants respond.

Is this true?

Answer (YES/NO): NO